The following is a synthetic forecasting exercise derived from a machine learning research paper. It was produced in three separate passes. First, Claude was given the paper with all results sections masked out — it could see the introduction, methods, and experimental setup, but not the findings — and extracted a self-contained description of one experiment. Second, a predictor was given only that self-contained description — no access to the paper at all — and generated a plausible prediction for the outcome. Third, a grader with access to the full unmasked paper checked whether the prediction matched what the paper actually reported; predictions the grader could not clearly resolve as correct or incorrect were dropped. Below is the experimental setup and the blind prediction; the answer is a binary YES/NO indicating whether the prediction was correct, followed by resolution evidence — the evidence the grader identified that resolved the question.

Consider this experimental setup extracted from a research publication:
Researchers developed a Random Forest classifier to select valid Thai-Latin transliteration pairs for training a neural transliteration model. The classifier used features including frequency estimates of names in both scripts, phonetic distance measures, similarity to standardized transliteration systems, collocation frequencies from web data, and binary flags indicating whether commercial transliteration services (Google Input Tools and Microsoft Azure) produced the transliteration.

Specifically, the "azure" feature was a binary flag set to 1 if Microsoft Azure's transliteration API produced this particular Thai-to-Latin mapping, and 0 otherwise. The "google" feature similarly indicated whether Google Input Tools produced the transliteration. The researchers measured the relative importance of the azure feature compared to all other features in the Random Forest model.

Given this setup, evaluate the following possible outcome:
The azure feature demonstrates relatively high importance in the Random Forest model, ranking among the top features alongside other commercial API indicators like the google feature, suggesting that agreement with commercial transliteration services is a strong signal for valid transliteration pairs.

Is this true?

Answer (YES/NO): NO